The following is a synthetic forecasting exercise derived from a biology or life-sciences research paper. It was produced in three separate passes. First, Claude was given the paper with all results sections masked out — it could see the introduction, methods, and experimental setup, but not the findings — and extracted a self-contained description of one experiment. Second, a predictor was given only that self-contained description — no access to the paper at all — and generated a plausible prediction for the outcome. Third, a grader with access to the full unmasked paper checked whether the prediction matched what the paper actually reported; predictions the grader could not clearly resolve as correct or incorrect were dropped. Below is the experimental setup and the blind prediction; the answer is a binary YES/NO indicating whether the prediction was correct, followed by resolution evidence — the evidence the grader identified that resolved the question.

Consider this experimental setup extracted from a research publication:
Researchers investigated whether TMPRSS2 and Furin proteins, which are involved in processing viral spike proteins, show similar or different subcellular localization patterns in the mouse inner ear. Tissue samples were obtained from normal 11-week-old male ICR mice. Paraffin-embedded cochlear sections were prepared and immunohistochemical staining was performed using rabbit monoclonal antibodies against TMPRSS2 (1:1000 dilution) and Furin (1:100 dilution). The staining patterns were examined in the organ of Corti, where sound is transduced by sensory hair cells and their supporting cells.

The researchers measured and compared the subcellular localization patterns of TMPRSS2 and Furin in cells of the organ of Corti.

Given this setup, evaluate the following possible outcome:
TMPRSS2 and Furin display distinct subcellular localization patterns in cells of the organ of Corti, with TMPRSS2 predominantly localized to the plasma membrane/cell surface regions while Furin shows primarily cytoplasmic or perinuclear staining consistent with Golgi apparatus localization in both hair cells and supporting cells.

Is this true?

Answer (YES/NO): NO